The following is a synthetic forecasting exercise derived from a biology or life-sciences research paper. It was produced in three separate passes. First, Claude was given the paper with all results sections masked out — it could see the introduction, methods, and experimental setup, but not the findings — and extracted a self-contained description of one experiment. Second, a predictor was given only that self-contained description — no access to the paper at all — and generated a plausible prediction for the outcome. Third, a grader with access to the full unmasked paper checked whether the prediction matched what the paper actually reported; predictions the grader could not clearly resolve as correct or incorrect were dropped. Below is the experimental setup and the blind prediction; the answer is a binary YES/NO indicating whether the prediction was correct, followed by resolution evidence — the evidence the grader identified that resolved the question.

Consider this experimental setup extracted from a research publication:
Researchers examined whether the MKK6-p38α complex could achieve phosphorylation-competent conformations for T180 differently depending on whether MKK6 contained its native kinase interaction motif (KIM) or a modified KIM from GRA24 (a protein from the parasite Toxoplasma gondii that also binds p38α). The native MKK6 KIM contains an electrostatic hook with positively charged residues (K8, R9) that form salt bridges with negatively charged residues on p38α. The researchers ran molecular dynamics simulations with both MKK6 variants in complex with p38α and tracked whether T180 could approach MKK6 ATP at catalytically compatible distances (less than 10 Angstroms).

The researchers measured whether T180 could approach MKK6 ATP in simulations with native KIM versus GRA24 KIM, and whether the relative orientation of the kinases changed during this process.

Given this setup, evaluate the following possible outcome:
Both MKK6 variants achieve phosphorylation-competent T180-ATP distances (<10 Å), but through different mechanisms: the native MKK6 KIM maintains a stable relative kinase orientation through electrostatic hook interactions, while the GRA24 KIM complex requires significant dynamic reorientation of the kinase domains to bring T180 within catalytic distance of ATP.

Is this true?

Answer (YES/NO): YES